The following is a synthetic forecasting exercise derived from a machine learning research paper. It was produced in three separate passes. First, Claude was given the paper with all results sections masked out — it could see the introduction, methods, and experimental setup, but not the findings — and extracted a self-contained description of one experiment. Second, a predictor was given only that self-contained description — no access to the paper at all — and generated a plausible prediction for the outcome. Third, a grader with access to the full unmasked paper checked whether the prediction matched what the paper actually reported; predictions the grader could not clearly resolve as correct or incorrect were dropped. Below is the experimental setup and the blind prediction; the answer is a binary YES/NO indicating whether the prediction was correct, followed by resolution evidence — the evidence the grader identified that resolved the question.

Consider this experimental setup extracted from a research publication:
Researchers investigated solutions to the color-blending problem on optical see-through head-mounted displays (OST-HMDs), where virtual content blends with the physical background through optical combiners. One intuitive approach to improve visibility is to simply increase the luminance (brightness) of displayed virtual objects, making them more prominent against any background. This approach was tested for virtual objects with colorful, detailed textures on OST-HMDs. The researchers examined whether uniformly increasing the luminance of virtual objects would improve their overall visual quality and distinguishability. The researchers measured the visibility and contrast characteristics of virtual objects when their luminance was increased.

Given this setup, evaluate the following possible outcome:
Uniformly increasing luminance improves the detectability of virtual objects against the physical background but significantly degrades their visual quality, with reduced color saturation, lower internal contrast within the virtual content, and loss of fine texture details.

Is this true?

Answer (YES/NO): YES